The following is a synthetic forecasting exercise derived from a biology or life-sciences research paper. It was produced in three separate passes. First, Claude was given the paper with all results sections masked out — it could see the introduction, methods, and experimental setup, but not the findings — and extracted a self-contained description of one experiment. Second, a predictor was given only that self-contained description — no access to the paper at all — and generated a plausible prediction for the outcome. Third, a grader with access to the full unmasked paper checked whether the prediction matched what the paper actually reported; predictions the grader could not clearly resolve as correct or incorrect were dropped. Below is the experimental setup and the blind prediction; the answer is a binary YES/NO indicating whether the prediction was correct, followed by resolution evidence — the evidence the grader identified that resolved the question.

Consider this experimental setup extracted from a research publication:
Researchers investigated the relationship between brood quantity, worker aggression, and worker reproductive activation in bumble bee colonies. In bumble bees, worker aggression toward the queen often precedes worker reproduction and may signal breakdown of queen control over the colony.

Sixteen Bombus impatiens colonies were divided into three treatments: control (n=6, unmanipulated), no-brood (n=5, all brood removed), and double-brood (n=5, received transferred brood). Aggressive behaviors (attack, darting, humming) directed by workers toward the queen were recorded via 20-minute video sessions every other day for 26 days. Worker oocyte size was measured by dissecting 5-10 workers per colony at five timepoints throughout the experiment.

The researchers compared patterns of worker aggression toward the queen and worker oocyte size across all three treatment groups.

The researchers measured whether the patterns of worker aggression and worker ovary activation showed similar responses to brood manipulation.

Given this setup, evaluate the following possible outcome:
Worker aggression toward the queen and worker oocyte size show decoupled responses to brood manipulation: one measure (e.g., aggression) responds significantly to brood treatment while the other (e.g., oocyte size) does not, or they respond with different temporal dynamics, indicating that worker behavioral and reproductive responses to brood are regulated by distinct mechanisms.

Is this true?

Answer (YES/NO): YES